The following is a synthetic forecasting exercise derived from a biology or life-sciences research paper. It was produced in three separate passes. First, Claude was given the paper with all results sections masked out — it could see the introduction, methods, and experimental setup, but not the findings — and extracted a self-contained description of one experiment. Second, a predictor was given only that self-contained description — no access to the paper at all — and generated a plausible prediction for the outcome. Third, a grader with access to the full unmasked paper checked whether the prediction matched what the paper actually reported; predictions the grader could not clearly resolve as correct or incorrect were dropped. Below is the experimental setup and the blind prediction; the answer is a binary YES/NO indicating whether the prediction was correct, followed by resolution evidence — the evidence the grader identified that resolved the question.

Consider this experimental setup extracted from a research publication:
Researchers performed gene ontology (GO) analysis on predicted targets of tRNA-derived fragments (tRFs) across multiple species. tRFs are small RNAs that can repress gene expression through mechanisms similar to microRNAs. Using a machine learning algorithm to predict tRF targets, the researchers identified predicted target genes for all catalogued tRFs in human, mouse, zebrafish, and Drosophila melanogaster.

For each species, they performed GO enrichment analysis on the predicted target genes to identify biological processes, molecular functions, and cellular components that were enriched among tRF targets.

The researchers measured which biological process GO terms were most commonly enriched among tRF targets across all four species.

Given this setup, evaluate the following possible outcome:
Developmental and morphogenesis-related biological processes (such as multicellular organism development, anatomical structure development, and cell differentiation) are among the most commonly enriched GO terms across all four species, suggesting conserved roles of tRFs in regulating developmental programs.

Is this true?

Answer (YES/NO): NO